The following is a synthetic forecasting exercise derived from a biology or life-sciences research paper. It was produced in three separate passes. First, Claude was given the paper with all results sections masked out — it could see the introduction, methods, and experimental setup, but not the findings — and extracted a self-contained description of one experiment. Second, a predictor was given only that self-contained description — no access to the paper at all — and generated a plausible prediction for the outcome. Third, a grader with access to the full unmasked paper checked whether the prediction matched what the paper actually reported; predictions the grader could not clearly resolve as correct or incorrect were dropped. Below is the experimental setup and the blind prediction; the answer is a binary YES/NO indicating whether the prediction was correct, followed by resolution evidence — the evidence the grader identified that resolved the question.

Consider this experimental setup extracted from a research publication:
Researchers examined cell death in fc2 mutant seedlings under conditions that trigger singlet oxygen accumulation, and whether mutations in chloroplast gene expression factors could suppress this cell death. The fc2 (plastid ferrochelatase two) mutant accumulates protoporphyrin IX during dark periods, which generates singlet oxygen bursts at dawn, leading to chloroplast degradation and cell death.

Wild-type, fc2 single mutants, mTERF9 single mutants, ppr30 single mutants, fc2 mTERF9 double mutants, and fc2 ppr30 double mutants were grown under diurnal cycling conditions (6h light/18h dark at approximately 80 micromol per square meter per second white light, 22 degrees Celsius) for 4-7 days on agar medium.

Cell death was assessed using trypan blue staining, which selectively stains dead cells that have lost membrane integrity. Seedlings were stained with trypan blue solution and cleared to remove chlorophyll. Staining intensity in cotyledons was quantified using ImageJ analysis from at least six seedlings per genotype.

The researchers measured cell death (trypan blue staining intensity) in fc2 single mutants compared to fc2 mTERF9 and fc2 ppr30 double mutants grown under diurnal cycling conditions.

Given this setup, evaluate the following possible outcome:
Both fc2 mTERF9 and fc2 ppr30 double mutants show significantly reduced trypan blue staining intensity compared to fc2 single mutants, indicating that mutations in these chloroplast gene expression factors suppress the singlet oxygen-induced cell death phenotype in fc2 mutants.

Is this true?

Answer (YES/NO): YES